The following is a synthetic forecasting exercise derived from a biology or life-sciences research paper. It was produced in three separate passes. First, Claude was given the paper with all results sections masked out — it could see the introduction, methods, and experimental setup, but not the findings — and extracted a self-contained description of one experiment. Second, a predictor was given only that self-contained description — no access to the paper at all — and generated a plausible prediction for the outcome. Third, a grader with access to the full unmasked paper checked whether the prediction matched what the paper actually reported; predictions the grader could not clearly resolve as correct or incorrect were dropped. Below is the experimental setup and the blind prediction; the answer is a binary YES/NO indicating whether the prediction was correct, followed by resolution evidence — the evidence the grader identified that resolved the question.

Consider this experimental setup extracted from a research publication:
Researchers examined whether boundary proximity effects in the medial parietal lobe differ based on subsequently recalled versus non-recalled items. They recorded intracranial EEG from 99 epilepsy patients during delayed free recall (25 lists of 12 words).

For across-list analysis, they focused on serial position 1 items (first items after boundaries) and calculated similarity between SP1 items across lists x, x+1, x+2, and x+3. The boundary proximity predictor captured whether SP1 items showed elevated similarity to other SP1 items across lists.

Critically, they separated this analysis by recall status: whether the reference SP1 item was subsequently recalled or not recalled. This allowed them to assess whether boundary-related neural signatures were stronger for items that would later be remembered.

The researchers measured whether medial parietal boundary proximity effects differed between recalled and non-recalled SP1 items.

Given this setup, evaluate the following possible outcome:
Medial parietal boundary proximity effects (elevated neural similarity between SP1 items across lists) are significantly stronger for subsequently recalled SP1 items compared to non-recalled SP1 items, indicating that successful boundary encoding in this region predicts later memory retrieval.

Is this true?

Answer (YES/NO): YES